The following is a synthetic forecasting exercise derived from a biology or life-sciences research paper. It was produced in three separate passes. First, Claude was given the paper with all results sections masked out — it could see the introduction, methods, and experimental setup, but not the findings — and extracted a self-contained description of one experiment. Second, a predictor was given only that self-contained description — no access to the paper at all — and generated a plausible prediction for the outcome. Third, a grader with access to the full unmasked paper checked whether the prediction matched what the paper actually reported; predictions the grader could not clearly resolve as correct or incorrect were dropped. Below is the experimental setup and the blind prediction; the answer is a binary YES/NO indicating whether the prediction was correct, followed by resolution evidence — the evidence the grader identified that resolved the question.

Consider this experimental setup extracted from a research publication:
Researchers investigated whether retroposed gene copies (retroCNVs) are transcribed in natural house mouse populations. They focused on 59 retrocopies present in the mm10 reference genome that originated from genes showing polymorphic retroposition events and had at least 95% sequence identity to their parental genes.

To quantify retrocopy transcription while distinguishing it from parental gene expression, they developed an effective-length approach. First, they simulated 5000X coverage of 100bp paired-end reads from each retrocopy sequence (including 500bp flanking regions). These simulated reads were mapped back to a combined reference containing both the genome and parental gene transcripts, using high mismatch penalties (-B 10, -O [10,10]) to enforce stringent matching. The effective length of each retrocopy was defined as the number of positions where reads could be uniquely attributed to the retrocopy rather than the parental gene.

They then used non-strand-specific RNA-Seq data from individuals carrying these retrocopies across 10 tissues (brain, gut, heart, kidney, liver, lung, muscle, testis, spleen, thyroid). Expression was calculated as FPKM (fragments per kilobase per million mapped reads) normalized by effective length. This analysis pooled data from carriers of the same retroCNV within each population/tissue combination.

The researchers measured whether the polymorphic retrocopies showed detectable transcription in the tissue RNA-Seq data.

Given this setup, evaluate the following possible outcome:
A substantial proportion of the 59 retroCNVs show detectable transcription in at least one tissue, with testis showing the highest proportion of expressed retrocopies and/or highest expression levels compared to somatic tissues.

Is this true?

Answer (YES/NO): NO